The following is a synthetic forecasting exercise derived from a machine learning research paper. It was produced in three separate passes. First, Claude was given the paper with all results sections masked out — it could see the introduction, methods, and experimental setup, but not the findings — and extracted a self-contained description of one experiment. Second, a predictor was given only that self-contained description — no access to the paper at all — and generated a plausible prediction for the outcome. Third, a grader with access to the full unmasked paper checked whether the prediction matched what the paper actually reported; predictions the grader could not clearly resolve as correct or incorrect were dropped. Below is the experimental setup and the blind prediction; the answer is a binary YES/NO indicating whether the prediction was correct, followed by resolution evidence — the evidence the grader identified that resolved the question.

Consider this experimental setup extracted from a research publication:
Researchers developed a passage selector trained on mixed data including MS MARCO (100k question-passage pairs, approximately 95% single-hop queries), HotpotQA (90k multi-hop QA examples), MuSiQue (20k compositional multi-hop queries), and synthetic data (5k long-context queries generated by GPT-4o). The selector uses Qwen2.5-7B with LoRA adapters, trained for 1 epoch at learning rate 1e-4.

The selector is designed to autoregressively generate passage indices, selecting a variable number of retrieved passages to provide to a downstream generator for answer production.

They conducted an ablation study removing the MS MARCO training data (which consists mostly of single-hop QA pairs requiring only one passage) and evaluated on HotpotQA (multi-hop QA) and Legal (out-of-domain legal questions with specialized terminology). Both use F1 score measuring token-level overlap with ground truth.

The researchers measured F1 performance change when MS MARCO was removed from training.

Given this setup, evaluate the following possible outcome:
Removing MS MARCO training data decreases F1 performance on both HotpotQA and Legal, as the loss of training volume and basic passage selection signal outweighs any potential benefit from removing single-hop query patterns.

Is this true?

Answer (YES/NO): YES